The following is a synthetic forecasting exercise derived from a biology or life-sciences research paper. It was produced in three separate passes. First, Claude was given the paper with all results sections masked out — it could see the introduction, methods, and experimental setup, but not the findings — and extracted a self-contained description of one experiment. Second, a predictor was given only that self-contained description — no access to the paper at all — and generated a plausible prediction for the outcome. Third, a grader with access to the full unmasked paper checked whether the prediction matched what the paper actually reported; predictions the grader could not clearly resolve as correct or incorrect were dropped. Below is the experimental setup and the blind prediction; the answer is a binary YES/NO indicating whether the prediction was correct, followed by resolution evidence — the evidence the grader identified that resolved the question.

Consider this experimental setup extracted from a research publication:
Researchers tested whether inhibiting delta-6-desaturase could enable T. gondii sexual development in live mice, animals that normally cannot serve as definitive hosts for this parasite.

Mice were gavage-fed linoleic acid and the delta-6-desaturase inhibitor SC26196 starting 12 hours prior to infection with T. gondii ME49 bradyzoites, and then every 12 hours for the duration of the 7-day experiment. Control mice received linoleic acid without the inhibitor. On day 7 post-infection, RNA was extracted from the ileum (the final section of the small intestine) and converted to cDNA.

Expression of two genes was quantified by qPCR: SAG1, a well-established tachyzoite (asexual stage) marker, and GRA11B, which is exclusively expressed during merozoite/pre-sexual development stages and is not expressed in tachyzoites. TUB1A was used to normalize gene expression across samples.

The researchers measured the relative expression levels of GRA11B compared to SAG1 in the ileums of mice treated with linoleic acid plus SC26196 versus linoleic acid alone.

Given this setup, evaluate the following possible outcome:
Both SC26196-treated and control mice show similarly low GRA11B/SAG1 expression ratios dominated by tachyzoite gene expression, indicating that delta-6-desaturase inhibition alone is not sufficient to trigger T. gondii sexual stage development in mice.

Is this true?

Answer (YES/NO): NO